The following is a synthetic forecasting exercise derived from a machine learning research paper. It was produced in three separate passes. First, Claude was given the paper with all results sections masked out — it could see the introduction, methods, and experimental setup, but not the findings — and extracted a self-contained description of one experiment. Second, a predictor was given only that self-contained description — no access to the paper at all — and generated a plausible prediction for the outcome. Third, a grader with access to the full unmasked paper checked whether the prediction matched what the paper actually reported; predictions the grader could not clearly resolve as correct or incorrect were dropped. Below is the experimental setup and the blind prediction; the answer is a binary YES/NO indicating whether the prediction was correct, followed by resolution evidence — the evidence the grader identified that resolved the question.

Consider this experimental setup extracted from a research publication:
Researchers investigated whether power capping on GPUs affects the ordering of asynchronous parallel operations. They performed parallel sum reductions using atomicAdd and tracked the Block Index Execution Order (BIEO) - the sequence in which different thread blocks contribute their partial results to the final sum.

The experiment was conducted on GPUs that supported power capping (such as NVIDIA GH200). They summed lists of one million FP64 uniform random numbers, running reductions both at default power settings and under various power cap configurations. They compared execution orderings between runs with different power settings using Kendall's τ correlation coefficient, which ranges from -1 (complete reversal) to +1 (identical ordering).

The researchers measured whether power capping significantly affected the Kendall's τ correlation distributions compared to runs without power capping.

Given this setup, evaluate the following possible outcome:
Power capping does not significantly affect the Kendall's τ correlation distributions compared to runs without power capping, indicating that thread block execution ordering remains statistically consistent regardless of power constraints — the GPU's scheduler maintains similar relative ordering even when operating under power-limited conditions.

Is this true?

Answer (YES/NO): YES